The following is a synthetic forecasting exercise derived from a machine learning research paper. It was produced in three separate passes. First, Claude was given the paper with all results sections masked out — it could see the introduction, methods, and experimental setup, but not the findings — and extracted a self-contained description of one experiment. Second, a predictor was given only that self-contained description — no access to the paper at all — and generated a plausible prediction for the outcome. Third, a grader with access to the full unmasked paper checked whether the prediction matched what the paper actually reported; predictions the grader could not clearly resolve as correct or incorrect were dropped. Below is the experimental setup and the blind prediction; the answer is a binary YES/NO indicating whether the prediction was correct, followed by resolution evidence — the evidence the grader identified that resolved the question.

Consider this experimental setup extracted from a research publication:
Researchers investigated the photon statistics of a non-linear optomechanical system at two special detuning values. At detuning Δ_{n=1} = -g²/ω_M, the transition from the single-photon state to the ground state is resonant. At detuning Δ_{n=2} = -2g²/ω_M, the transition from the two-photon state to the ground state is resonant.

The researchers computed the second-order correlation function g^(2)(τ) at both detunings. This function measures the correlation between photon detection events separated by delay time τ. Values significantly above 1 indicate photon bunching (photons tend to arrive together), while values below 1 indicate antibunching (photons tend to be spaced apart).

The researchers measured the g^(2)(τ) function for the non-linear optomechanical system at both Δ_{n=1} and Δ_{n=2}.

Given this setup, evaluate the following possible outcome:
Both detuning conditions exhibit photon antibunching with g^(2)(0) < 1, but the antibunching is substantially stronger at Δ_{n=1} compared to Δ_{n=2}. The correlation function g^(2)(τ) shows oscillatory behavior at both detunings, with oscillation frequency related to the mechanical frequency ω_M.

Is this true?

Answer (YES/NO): NO